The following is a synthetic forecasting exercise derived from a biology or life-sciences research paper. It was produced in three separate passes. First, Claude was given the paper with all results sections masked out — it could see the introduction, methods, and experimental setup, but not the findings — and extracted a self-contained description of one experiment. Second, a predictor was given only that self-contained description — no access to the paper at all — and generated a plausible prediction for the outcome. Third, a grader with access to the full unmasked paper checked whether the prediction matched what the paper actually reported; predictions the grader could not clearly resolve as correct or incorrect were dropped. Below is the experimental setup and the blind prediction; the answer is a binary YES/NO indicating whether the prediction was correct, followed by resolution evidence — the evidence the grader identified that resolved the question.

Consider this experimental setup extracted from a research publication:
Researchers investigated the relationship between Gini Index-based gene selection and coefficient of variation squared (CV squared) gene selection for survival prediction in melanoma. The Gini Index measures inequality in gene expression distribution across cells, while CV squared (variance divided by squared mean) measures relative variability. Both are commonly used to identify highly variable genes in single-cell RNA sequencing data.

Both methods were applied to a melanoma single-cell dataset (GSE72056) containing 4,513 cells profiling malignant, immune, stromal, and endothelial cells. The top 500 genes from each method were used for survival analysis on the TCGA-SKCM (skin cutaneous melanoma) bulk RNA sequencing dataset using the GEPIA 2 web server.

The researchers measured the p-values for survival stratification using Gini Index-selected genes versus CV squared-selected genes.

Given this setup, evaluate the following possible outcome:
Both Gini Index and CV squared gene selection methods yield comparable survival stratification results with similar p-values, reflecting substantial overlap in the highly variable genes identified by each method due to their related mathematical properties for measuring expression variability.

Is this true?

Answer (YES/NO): YES